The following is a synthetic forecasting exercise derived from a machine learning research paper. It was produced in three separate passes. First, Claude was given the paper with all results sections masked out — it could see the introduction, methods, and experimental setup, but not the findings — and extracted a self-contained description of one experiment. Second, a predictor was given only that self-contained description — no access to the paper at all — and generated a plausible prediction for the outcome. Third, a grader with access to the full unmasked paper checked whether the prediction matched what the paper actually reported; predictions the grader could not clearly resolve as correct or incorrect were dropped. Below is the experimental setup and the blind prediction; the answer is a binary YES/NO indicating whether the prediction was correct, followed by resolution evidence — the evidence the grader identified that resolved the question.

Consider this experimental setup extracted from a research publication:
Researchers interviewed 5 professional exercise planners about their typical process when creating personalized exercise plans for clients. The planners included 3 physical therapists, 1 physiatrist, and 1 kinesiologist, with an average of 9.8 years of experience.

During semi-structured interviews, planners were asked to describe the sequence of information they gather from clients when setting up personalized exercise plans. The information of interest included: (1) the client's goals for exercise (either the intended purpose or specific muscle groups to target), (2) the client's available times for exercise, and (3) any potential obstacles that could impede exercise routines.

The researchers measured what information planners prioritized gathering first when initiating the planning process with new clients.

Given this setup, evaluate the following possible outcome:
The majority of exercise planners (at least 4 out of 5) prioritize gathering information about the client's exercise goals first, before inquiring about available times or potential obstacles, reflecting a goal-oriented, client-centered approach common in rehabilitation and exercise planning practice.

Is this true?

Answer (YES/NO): YES